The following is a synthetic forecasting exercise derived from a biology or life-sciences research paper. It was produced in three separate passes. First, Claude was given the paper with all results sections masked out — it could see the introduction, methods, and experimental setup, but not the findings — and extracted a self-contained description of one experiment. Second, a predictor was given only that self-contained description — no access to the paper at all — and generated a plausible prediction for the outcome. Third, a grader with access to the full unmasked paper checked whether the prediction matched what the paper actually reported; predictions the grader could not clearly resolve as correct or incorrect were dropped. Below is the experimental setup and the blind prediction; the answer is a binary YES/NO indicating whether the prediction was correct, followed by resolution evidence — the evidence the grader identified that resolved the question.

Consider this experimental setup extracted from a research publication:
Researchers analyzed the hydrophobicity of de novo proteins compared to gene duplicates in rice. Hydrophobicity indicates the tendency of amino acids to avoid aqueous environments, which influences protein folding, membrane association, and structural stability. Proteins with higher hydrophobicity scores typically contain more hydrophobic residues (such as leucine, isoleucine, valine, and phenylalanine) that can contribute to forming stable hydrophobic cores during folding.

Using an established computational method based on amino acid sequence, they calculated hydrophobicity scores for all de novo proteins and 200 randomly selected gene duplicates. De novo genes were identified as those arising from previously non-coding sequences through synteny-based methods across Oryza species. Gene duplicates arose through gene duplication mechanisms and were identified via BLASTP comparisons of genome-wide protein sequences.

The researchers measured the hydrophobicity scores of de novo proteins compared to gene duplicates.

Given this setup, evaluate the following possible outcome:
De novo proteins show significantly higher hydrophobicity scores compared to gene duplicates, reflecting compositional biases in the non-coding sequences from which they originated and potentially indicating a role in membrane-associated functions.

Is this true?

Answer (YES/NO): YES